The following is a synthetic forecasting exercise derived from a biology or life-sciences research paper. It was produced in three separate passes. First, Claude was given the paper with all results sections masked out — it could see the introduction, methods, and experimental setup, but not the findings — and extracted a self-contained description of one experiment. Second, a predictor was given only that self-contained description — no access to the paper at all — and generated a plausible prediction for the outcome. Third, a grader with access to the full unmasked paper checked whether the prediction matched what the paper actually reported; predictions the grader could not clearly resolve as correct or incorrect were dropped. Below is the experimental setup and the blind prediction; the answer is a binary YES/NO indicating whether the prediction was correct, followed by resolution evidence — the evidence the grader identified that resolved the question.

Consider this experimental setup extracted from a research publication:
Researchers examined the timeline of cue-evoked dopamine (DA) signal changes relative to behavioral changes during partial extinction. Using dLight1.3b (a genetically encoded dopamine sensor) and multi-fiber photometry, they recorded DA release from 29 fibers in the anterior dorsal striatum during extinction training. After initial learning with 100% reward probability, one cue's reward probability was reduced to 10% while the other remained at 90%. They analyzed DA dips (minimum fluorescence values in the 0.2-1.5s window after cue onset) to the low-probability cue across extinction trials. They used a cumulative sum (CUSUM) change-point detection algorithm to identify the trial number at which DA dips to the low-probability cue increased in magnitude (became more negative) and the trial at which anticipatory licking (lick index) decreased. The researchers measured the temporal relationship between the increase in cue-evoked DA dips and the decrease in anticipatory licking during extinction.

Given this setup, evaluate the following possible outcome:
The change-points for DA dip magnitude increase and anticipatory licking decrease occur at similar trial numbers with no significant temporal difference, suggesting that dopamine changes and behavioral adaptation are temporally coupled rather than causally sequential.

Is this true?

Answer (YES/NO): NO